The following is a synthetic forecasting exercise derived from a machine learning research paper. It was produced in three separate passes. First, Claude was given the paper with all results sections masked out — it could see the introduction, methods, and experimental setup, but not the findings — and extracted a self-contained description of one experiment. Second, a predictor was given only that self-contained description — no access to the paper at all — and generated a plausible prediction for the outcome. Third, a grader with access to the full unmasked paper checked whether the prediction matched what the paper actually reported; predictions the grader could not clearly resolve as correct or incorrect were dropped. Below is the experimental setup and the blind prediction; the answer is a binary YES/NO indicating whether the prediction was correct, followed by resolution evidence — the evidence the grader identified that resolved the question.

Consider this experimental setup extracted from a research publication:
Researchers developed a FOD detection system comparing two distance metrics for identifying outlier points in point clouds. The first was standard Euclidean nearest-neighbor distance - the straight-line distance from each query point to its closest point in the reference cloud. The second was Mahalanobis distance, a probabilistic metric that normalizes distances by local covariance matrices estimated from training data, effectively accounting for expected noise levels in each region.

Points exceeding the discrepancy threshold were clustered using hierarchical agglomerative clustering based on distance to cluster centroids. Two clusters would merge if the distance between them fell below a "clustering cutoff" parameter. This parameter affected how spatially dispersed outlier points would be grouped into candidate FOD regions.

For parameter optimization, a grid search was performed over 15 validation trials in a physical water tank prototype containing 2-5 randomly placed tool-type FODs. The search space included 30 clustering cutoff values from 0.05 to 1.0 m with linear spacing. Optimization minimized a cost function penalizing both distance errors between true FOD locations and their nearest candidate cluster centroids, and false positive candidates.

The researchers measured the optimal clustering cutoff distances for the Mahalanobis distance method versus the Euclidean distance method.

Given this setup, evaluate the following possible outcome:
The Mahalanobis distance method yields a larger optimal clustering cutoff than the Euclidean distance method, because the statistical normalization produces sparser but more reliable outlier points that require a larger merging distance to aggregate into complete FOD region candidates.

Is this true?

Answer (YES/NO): YES